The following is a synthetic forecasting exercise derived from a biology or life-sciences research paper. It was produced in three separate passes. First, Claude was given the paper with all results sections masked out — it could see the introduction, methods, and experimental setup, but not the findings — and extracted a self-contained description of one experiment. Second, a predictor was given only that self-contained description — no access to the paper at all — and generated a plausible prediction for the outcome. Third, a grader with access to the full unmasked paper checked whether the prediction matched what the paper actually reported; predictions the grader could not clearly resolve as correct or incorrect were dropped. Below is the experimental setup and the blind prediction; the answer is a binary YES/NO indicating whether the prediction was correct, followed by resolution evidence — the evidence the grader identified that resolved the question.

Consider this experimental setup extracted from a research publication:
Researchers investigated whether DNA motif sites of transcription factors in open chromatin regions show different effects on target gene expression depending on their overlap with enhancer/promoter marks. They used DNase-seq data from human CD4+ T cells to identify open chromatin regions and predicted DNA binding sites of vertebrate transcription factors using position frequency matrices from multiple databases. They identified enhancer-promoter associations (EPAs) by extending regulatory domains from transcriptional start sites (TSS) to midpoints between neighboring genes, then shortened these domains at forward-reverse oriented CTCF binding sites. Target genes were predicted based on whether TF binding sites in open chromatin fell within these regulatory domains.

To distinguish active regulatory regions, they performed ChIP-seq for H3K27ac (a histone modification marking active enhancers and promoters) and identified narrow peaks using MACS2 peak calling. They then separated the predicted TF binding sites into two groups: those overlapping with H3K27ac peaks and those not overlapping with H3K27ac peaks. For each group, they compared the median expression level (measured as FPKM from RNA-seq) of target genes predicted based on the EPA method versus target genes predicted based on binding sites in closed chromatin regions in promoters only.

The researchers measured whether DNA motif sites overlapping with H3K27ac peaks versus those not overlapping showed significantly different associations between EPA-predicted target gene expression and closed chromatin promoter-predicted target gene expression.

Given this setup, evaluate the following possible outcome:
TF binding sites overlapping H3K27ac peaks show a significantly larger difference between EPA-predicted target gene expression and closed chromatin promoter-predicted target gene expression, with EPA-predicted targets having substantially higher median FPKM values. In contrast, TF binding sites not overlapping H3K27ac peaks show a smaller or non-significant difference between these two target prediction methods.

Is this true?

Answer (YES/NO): YES